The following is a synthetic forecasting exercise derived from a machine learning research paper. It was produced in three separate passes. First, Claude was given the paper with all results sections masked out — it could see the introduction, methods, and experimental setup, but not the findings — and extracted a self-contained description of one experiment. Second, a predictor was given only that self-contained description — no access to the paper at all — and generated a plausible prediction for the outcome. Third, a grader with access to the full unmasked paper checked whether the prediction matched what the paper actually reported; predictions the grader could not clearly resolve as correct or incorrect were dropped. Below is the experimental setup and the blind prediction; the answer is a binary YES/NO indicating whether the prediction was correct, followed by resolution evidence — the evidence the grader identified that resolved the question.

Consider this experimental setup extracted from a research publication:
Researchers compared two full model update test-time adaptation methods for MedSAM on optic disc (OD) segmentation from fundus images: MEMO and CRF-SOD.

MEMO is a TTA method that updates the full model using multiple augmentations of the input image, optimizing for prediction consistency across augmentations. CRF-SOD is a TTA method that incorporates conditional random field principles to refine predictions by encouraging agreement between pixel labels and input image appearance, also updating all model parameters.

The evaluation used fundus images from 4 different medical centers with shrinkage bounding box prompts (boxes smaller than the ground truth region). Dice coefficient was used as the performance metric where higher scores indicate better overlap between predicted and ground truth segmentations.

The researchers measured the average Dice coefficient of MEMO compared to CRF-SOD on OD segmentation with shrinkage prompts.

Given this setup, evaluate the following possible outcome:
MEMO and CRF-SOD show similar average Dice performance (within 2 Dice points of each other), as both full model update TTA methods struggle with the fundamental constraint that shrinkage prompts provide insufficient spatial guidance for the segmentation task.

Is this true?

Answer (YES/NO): YES